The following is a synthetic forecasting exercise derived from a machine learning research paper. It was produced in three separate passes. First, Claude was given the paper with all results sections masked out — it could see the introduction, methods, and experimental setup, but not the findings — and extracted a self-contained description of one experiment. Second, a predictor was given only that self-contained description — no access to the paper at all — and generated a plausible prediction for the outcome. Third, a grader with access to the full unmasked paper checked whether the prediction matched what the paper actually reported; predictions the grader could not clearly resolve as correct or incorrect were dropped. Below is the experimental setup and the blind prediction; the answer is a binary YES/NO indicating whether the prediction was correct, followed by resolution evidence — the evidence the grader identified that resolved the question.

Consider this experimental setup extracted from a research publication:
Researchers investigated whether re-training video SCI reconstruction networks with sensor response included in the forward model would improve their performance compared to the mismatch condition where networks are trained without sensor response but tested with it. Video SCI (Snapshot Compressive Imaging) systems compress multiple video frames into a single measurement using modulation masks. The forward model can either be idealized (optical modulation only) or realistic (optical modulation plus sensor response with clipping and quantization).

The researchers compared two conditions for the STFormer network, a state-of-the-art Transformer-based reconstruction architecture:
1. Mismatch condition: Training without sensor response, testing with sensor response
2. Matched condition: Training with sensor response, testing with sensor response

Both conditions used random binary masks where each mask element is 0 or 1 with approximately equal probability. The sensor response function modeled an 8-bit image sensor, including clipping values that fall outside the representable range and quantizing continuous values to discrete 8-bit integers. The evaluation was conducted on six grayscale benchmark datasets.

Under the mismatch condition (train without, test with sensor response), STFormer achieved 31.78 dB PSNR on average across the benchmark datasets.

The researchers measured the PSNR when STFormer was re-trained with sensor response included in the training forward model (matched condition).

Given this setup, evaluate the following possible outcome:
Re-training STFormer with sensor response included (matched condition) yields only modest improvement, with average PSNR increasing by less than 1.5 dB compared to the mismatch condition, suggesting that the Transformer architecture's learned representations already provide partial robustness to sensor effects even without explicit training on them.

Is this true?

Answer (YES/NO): NO